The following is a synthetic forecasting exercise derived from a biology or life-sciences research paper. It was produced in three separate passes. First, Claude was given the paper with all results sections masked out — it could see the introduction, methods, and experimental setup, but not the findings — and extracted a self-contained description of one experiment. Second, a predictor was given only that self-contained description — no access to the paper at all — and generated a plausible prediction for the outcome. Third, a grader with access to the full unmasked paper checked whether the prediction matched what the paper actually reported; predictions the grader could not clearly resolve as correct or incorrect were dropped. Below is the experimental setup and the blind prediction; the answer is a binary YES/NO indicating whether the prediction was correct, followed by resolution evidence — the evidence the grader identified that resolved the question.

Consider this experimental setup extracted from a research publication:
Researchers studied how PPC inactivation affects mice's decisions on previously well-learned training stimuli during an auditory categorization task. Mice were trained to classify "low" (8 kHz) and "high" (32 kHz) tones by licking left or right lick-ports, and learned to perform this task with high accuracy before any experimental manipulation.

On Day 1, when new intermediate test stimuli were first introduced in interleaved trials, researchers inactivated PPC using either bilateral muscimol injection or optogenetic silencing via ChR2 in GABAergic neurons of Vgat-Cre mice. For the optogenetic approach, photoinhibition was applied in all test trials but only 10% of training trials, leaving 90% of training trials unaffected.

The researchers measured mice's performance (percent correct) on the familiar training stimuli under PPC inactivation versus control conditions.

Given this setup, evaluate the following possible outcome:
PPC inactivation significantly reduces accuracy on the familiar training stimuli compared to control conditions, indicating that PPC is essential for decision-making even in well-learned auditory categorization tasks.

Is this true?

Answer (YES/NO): NO